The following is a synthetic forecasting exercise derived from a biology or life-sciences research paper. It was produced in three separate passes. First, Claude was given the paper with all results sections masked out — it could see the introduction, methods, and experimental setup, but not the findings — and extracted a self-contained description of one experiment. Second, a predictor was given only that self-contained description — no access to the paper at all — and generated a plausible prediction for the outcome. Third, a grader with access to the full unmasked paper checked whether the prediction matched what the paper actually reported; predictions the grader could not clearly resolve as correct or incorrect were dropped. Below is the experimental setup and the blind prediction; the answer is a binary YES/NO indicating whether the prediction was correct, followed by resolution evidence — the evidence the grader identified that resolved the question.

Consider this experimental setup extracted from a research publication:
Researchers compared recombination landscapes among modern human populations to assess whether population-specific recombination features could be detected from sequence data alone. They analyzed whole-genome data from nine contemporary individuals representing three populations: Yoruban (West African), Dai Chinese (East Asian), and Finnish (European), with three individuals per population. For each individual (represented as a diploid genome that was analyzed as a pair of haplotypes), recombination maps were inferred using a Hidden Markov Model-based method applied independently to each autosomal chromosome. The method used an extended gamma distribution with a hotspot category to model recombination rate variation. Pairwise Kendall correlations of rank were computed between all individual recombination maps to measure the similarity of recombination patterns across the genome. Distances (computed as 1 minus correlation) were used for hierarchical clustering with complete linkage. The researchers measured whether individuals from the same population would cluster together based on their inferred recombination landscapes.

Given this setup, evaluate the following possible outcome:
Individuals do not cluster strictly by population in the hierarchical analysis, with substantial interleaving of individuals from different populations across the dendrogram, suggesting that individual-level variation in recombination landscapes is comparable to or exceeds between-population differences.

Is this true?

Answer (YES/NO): NO